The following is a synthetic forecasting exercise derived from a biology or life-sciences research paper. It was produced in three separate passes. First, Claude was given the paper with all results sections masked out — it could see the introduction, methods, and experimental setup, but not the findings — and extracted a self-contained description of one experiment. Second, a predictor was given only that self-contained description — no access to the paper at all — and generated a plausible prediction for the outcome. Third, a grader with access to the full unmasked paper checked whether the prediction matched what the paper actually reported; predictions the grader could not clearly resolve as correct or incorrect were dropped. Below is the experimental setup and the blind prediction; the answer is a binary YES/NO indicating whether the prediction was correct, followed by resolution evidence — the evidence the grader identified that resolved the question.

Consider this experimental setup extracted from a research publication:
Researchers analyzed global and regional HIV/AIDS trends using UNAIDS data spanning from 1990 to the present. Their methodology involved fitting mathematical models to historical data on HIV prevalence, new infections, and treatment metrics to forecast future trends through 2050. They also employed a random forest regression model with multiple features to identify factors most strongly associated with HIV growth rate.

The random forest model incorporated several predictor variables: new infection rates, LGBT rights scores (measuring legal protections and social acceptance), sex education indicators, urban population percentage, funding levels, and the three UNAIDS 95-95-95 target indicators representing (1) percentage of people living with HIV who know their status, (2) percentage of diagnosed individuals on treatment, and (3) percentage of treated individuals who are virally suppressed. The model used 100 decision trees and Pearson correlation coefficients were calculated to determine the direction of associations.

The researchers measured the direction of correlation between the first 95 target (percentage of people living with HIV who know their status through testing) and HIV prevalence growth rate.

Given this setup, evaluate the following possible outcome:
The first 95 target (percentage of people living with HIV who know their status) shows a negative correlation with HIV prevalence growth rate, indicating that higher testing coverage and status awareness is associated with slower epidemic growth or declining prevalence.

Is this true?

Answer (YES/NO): YES